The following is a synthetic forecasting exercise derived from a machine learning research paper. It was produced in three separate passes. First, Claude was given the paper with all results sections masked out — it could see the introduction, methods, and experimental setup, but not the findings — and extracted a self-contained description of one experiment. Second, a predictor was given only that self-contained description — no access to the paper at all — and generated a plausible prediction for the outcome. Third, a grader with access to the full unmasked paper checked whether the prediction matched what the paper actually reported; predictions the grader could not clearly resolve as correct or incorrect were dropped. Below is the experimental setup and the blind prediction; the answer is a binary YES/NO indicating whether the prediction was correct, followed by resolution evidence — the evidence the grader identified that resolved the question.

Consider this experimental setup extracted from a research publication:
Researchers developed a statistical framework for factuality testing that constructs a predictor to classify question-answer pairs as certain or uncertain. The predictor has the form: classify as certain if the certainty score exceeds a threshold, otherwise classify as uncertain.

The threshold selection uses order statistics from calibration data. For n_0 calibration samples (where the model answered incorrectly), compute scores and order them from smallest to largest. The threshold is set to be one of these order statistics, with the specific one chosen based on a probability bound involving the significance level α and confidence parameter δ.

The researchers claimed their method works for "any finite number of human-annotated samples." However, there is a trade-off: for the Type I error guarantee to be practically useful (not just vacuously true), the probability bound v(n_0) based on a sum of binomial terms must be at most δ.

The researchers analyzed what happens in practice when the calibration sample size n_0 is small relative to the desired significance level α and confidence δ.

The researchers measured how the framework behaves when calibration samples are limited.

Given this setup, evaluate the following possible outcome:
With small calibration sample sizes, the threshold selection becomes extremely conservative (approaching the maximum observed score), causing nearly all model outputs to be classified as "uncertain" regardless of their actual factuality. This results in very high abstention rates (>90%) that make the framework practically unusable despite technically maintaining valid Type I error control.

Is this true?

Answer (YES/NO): NO